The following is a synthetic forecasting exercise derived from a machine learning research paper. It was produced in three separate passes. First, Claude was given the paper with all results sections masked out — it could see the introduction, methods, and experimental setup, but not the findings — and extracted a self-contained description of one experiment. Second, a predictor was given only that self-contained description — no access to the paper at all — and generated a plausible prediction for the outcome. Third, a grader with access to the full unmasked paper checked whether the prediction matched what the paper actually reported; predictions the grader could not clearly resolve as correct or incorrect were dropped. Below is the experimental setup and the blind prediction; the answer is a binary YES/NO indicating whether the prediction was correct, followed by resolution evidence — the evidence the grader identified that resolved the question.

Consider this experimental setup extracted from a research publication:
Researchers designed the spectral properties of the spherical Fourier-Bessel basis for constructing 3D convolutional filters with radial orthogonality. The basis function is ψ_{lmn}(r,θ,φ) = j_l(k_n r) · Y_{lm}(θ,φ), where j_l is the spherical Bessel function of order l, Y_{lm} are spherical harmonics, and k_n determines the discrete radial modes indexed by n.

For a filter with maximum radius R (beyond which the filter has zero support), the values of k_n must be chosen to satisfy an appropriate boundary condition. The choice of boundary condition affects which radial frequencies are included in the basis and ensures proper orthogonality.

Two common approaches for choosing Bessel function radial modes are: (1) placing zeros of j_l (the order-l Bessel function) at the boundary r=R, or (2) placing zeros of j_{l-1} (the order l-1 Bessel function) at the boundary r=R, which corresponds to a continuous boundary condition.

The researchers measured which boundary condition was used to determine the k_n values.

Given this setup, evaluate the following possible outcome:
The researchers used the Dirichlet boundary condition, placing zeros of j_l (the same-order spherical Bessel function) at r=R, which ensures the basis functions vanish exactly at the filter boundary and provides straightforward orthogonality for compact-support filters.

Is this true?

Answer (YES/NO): NO